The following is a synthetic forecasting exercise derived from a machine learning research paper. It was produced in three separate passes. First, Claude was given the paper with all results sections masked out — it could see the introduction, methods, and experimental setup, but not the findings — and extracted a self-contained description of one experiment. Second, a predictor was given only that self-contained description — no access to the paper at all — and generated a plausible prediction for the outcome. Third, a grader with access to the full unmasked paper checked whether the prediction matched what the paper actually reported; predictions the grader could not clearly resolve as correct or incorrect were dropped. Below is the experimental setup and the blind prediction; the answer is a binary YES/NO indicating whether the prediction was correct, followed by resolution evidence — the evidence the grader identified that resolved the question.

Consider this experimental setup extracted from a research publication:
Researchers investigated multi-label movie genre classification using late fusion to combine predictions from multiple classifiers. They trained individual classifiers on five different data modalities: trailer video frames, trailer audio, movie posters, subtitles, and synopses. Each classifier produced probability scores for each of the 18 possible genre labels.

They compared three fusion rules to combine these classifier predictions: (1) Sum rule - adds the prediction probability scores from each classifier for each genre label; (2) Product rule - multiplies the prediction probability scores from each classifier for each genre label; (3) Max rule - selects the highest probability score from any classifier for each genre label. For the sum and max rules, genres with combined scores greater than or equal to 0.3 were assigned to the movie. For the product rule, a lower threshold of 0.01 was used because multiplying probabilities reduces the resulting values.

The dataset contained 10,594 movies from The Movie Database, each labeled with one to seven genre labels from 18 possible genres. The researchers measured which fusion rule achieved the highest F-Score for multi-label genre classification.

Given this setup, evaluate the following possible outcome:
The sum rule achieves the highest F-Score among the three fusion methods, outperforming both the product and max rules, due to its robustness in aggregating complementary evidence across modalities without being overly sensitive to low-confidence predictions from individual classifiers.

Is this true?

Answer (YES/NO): NO